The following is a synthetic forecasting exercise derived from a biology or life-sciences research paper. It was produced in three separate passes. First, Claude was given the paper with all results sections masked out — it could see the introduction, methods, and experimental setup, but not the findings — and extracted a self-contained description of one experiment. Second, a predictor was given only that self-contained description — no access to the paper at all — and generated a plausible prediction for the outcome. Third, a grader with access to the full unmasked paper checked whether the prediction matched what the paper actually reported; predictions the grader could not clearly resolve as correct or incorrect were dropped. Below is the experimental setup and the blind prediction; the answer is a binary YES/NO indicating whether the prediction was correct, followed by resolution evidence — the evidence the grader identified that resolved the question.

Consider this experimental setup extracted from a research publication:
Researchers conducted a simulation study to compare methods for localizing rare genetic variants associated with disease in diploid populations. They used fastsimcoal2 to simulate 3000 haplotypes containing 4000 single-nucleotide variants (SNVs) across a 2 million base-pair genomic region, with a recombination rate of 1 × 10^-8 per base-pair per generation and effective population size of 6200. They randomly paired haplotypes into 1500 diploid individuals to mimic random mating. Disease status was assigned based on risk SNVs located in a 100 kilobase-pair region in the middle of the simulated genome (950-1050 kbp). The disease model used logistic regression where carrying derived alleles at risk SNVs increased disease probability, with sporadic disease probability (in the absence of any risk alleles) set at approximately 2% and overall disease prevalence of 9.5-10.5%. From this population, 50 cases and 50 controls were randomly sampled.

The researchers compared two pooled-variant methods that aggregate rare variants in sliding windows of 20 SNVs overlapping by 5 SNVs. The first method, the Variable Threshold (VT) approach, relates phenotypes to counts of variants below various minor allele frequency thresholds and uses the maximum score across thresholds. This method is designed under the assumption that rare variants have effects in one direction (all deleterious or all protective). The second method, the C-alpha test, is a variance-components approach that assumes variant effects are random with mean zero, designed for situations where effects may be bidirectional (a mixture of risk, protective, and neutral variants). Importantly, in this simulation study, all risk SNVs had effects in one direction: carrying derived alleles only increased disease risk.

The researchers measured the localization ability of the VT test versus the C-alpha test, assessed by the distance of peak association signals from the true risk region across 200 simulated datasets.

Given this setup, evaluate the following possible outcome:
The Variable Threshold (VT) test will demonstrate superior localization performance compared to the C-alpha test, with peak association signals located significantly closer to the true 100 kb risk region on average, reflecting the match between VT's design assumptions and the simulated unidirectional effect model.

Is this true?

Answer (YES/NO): NO